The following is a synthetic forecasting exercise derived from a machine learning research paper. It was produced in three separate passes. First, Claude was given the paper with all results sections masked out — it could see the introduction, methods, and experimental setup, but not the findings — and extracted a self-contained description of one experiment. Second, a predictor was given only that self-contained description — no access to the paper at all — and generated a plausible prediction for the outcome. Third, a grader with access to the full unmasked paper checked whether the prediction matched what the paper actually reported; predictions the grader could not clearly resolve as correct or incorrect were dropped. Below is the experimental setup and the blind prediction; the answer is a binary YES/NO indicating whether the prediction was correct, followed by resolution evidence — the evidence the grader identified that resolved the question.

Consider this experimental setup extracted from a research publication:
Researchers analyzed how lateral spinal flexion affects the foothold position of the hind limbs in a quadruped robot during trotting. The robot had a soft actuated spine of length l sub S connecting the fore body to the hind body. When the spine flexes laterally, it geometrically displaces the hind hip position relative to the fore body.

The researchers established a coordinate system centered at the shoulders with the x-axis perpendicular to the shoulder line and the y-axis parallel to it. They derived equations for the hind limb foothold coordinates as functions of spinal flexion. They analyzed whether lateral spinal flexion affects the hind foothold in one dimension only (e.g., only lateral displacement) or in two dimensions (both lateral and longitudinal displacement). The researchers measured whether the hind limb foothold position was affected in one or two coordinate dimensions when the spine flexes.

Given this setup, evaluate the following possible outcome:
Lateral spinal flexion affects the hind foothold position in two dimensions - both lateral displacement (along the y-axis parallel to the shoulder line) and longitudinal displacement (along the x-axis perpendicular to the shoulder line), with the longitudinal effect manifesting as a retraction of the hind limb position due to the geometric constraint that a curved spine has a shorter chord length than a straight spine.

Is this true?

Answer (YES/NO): YES